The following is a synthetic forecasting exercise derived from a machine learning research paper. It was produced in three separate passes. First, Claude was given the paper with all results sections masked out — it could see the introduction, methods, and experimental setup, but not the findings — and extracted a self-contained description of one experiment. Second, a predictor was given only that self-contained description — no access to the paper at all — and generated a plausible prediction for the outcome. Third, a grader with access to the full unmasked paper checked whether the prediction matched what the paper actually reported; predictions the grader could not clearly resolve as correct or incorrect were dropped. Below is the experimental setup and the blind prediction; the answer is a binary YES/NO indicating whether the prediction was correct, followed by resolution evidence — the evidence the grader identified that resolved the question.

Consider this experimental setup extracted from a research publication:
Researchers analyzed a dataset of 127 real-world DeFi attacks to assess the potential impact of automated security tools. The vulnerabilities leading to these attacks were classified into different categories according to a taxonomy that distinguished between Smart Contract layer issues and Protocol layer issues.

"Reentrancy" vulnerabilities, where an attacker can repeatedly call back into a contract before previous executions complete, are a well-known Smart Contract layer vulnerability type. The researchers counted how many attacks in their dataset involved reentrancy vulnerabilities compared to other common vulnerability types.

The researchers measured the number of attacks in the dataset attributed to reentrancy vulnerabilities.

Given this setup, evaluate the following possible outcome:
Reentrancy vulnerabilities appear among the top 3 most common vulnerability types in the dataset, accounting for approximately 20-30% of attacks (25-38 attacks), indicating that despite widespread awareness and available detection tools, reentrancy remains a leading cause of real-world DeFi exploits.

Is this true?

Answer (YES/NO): NO